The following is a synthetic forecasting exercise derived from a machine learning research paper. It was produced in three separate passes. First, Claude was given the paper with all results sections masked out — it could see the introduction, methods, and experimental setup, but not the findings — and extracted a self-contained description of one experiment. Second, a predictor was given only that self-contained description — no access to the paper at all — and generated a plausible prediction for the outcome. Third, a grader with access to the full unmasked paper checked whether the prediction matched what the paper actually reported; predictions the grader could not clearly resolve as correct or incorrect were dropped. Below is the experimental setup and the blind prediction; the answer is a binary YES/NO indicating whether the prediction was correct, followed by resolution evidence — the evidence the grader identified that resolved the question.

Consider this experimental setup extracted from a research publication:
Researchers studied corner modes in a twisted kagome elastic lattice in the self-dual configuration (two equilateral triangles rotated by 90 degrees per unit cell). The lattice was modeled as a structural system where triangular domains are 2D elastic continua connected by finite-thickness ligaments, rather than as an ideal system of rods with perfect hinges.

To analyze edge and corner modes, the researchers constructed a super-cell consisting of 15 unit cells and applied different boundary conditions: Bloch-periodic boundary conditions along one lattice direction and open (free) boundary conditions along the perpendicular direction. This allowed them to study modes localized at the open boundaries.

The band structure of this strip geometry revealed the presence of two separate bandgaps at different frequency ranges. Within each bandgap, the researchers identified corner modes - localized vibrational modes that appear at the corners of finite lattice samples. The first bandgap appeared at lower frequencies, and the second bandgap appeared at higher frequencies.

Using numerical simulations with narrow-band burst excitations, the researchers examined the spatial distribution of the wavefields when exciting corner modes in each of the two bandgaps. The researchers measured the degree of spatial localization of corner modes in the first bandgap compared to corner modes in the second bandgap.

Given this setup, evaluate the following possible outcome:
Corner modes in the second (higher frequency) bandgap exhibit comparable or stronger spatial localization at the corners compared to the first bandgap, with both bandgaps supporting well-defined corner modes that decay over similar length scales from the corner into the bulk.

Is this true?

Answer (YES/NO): NO